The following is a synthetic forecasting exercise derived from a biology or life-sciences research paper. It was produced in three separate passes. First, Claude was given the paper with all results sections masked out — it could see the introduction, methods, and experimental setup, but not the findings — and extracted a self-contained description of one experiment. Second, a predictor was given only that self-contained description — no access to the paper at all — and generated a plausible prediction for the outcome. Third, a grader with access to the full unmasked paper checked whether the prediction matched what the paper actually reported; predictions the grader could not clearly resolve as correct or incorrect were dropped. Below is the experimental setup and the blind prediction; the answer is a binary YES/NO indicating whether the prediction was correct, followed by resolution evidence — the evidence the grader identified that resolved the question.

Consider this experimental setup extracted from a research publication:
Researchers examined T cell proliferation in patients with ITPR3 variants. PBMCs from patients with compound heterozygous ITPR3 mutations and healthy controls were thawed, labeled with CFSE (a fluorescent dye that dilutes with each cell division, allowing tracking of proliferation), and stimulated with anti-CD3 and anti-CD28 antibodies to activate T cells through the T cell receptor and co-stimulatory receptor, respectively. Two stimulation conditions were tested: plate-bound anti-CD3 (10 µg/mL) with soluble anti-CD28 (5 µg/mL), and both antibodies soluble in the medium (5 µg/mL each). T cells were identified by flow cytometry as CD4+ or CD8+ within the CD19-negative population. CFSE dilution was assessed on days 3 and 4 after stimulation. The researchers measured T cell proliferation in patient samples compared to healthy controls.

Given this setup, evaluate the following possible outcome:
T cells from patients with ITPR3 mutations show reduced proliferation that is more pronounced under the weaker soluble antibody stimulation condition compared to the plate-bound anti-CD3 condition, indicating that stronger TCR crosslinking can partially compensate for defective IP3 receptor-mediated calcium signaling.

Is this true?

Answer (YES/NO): YES